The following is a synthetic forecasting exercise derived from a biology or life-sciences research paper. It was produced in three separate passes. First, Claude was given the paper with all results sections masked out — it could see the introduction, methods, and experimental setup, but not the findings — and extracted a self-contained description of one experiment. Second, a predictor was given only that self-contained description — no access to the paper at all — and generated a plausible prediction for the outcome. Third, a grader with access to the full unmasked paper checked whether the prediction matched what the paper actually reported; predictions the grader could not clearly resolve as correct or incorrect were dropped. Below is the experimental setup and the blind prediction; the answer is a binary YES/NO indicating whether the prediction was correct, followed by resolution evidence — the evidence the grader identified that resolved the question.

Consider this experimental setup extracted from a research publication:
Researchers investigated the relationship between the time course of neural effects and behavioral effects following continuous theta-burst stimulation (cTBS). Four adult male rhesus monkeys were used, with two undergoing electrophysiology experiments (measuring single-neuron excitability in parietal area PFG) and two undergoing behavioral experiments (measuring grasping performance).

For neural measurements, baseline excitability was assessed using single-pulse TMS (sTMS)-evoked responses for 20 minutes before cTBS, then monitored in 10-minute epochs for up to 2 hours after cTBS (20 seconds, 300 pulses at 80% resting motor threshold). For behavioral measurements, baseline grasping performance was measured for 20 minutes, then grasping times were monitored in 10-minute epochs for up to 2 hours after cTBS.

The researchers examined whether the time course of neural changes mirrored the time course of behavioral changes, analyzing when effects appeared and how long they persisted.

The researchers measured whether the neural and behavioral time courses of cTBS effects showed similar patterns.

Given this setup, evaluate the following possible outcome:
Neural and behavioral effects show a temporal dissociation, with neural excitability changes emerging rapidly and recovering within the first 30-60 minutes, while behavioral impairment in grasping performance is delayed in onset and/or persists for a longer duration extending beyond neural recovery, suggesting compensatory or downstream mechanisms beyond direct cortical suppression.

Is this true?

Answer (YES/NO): NO